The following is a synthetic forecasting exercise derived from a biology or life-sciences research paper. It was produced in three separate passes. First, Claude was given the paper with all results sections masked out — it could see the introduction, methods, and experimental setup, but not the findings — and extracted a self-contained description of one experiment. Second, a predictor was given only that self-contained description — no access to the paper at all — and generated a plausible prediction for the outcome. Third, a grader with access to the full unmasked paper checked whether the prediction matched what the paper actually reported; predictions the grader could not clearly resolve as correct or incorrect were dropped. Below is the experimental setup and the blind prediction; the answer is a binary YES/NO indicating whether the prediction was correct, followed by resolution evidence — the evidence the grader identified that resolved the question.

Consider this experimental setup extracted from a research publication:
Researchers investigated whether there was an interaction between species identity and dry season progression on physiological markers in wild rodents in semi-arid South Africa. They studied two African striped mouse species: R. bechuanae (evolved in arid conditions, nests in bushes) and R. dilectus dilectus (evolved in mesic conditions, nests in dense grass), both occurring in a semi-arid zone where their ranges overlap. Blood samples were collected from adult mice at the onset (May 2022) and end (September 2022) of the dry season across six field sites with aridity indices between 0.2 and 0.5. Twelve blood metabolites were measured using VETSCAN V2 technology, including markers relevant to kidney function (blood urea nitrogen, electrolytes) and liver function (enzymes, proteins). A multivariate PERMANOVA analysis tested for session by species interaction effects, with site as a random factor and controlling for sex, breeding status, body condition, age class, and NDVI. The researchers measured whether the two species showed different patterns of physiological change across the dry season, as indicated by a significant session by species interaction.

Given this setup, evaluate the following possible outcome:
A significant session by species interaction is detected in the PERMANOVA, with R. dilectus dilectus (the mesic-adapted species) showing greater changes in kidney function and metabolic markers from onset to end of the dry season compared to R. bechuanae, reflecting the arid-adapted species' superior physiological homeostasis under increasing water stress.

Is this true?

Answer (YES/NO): NO